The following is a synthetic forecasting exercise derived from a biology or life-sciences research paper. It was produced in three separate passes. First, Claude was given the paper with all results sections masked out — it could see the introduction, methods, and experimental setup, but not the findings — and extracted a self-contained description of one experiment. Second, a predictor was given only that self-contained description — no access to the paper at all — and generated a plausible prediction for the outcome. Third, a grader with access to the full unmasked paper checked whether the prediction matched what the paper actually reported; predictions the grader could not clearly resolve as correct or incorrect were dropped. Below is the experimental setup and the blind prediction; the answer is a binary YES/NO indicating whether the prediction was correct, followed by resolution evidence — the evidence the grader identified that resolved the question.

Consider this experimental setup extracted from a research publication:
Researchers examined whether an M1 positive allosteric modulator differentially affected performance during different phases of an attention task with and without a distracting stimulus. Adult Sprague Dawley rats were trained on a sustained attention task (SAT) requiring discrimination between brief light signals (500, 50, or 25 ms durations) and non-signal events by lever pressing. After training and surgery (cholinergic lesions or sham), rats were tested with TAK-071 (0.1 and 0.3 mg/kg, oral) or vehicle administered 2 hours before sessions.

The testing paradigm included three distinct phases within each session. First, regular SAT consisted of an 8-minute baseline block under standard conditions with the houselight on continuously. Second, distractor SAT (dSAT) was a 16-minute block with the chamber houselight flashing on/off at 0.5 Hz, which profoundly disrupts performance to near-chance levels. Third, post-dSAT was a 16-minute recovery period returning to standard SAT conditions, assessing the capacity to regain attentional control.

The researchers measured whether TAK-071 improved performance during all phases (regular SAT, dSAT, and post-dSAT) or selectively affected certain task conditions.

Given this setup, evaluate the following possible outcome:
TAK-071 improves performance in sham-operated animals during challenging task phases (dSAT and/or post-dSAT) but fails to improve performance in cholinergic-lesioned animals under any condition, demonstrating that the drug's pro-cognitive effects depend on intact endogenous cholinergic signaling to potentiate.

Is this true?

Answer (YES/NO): NO